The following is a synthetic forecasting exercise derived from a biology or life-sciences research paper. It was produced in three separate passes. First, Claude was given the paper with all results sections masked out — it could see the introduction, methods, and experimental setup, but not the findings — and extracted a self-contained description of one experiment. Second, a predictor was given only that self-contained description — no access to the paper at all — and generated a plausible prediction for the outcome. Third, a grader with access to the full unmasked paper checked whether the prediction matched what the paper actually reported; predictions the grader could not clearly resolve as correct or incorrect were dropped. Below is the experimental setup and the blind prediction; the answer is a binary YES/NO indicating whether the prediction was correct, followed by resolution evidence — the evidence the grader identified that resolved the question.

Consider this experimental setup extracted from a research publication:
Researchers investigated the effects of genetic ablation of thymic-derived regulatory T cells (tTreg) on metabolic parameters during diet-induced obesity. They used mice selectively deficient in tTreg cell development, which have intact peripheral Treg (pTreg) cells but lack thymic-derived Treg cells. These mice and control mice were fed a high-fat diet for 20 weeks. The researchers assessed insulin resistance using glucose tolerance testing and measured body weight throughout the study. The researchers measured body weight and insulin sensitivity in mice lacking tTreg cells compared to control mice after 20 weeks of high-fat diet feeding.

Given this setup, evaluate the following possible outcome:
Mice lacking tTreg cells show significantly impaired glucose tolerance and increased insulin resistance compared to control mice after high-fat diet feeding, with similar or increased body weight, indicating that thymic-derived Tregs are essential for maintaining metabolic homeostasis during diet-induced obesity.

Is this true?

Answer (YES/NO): NO